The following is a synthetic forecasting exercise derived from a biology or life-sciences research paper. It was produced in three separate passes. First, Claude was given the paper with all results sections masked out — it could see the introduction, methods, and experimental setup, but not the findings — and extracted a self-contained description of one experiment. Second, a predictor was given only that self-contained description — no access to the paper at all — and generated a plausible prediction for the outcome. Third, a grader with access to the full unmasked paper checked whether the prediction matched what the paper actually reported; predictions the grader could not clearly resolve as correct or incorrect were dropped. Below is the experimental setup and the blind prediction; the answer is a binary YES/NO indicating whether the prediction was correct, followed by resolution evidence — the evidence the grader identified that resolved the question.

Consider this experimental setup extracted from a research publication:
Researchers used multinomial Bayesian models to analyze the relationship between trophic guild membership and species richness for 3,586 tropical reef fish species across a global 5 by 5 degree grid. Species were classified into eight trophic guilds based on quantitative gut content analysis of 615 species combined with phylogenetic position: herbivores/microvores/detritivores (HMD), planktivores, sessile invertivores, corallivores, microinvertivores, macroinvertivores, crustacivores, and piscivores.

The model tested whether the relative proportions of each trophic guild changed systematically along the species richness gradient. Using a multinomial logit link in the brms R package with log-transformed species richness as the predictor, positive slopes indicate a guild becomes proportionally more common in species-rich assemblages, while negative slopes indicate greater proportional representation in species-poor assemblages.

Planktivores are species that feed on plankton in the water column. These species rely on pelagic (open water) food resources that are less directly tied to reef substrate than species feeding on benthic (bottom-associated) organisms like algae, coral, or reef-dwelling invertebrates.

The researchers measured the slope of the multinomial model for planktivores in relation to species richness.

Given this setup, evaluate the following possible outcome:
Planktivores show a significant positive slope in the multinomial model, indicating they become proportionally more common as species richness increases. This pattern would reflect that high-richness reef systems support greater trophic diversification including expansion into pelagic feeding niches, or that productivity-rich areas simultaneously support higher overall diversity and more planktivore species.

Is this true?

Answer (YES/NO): YES